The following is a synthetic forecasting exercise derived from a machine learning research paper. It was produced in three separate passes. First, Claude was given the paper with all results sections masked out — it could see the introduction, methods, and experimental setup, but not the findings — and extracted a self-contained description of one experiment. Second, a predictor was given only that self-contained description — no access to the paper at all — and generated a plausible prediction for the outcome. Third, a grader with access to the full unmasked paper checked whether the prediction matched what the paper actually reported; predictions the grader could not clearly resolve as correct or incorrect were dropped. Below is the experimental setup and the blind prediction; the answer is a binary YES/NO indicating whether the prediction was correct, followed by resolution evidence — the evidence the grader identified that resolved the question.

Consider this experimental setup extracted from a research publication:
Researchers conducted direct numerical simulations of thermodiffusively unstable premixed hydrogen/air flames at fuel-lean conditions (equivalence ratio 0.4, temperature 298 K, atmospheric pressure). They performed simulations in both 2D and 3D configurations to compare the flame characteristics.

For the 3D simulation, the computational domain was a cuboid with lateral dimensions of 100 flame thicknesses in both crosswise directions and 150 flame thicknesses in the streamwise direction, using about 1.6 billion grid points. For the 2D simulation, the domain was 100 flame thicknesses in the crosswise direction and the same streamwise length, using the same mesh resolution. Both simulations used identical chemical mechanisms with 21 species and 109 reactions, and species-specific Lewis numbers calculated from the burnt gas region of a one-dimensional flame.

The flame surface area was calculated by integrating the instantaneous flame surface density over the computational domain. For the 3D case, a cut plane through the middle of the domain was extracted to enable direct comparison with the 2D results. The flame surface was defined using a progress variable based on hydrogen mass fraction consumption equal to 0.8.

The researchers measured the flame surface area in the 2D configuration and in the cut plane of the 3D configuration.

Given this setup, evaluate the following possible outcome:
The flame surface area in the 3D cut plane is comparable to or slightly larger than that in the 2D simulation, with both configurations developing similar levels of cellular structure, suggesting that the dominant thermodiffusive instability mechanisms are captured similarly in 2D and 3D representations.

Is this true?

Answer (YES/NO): YES